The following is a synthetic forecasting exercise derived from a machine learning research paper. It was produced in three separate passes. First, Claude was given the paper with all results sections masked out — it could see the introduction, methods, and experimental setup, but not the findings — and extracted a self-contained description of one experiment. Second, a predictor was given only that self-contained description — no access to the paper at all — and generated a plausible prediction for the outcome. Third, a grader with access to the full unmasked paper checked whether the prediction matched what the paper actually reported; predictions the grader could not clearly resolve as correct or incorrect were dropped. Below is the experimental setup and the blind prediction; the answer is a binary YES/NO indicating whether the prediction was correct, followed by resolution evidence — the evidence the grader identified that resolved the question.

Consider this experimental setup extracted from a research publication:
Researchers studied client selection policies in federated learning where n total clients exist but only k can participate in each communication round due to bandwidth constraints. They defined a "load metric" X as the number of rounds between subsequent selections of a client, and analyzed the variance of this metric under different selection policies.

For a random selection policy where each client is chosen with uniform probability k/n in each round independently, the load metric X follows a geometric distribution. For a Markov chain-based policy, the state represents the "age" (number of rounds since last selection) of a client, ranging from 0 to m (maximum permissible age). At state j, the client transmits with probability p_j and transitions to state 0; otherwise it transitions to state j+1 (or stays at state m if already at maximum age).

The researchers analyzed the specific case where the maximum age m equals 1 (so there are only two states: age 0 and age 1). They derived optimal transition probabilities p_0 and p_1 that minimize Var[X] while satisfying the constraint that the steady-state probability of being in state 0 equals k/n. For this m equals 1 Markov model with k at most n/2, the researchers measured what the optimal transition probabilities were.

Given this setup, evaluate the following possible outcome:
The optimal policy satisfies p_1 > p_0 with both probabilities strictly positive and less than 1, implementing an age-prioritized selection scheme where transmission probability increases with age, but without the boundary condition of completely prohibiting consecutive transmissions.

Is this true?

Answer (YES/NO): NO